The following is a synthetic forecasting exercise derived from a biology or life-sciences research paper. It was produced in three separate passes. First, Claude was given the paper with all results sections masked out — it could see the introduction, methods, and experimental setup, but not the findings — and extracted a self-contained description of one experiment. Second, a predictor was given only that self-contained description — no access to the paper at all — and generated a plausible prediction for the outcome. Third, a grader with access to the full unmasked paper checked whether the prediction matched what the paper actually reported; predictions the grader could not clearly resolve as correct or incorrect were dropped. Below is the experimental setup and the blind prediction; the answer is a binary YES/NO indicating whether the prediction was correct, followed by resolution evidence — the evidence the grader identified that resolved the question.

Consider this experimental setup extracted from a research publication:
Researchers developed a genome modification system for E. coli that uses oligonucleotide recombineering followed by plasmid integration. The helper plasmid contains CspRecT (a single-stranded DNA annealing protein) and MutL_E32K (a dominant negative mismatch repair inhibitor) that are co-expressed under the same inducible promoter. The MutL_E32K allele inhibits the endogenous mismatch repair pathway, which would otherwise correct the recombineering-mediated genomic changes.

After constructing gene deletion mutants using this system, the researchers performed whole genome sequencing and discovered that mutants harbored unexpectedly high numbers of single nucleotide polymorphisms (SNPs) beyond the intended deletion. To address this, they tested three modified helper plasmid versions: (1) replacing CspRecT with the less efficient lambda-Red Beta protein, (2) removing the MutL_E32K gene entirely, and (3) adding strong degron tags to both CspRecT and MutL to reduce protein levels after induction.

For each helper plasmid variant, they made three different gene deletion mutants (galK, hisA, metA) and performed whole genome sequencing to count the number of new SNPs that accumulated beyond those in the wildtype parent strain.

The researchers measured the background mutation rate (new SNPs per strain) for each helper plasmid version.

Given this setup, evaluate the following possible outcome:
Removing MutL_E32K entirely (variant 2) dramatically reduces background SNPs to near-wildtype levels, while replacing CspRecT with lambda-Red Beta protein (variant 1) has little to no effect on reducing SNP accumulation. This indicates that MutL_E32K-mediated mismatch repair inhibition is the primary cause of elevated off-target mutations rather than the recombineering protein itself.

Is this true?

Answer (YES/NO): NO